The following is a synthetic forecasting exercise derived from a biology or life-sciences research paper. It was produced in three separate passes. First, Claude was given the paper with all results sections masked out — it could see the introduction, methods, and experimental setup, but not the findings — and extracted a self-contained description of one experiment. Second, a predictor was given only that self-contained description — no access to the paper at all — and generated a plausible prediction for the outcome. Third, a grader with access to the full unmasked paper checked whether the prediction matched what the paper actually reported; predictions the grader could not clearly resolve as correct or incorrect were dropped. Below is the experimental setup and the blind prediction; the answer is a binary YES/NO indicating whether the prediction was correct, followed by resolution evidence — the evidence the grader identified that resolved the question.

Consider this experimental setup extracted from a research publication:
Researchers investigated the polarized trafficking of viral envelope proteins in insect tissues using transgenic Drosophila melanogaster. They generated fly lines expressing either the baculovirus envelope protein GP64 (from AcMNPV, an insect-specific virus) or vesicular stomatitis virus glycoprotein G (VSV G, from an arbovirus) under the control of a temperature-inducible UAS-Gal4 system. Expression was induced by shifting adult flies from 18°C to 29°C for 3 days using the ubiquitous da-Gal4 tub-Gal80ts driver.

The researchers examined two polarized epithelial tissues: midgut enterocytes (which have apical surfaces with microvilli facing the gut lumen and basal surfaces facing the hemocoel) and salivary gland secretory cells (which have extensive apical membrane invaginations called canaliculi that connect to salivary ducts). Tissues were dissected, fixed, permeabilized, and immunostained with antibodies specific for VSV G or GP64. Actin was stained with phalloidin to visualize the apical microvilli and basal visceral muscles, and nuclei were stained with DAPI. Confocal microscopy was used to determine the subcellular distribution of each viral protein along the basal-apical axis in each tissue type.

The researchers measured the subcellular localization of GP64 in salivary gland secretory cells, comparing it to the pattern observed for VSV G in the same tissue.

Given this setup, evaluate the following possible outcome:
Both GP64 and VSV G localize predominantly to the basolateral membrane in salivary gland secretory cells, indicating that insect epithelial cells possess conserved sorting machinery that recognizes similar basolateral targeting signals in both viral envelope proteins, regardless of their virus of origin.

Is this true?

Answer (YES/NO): NO